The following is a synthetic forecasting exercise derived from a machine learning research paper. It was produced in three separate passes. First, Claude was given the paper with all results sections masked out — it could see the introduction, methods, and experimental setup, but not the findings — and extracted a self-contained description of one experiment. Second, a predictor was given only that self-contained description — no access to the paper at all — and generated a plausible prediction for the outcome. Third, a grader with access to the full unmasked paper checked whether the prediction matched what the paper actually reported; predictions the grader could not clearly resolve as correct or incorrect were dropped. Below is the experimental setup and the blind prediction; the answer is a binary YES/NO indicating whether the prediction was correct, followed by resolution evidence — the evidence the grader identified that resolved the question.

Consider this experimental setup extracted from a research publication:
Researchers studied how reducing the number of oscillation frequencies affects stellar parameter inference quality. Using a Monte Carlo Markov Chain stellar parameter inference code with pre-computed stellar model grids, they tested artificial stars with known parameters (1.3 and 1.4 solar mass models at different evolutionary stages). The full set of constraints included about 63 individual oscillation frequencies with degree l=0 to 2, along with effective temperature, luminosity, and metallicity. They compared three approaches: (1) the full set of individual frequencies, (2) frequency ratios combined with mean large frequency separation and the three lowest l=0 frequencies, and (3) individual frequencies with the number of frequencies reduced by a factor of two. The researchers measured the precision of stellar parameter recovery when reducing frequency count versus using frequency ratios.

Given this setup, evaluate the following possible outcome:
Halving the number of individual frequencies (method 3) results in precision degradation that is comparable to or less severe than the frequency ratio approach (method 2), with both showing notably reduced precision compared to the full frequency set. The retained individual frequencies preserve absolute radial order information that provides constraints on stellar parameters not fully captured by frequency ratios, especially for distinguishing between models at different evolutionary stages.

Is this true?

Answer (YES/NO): NO